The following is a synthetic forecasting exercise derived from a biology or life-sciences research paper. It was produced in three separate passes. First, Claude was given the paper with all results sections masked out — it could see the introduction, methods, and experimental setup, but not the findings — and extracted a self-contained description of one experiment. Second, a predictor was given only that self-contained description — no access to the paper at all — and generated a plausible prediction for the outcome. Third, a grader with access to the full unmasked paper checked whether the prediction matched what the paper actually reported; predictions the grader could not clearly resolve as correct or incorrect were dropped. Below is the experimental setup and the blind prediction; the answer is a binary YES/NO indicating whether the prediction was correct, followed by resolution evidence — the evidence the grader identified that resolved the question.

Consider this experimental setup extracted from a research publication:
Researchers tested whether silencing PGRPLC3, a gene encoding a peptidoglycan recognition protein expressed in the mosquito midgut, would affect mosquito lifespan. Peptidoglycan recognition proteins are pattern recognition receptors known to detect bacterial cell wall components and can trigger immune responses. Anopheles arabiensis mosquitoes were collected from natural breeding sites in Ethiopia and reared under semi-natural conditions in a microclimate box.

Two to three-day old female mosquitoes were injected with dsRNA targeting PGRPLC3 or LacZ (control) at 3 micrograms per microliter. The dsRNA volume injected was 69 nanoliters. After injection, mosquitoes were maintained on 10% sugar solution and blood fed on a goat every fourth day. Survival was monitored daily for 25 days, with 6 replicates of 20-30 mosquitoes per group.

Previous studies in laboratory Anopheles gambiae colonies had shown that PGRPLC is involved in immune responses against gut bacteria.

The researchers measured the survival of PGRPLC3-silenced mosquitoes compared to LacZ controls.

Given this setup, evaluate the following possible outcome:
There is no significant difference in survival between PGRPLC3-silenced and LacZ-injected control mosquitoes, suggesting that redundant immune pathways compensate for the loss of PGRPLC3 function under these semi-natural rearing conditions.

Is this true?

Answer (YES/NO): NO